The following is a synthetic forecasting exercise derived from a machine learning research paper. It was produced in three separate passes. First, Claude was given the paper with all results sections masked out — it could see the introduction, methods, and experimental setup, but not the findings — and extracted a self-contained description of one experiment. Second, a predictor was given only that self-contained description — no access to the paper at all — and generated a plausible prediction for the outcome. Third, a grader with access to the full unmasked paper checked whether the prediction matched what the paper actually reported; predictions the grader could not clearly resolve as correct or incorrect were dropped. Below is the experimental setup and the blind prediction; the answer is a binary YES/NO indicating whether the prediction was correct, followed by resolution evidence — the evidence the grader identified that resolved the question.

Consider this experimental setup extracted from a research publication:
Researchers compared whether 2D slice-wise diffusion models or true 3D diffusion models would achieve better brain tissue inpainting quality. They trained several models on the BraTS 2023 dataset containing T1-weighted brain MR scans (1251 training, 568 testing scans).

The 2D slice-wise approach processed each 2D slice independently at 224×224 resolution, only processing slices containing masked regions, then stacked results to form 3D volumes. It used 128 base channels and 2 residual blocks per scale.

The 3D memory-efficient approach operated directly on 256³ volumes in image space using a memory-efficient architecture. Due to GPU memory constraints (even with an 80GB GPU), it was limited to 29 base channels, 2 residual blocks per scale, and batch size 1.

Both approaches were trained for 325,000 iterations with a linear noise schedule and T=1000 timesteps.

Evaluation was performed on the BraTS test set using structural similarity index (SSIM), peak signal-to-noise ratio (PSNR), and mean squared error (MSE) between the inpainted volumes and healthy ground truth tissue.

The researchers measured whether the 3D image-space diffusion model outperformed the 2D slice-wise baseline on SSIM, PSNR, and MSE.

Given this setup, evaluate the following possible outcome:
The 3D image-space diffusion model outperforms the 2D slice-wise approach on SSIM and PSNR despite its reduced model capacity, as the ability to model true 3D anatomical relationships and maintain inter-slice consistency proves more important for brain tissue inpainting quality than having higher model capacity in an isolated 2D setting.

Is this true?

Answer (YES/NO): NO